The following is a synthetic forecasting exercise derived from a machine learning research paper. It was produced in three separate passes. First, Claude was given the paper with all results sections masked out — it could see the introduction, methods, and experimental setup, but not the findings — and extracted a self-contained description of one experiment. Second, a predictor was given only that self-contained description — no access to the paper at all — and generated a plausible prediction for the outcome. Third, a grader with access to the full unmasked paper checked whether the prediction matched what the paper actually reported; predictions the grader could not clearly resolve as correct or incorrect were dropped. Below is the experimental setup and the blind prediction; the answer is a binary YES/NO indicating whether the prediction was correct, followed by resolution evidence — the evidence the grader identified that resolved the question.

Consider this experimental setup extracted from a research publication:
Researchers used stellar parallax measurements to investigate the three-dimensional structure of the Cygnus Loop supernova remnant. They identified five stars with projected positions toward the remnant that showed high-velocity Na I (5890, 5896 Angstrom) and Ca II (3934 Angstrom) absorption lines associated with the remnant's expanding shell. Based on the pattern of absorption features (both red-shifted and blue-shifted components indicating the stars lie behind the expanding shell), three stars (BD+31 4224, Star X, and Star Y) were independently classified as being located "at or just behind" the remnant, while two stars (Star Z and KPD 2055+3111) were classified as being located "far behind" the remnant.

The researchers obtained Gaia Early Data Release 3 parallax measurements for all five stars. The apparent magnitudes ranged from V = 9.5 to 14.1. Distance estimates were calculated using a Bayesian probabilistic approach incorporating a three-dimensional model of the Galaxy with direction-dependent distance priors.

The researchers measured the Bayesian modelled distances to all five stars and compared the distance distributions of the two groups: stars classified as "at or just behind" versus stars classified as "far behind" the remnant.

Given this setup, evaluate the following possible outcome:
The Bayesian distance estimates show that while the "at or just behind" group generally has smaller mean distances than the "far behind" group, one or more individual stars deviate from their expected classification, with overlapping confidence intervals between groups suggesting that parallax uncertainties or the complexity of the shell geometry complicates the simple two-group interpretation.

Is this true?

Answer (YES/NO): NO